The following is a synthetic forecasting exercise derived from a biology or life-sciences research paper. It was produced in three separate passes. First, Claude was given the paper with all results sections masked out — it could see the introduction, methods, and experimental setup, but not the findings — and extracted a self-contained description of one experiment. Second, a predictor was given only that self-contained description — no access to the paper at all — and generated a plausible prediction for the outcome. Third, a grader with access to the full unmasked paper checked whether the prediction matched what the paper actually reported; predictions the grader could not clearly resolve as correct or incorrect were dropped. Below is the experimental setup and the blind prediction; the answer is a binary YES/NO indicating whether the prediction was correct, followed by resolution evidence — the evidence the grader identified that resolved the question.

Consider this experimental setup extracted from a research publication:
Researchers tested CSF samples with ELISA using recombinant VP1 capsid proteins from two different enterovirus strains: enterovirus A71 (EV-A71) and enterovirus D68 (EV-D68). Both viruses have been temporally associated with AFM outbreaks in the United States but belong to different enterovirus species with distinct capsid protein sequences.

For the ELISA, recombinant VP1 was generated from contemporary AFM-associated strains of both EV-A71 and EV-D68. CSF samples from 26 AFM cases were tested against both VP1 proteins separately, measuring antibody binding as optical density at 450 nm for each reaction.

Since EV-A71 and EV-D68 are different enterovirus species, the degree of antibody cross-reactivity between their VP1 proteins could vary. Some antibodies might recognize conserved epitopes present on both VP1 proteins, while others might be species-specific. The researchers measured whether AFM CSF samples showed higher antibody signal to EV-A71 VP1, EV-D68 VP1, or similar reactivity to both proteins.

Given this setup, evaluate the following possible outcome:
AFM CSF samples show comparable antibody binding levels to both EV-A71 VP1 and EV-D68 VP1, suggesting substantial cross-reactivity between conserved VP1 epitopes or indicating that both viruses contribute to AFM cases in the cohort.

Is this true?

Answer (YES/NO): YES